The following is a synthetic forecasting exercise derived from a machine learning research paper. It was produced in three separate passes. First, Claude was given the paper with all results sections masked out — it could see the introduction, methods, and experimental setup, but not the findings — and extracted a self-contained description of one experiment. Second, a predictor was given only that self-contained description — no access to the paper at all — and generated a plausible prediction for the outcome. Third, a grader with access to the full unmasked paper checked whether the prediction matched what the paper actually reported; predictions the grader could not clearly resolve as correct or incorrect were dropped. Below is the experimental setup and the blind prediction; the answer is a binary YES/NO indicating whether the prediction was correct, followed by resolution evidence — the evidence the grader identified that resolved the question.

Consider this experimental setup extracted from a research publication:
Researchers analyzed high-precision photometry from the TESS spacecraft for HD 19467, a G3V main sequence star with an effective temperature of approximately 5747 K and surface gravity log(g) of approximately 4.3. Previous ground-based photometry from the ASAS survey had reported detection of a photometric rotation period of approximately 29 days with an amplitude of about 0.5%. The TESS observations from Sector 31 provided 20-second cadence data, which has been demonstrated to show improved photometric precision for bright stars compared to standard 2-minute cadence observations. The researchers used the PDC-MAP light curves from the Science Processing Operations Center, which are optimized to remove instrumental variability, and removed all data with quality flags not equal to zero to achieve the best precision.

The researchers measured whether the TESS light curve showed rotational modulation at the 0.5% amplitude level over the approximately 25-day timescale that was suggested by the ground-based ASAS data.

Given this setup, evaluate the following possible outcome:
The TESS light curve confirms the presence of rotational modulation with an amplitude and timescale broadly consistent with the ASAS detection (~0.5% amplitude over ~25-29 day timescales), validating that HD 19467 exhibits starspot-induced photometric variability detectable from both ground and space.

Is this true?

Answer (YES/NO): NO